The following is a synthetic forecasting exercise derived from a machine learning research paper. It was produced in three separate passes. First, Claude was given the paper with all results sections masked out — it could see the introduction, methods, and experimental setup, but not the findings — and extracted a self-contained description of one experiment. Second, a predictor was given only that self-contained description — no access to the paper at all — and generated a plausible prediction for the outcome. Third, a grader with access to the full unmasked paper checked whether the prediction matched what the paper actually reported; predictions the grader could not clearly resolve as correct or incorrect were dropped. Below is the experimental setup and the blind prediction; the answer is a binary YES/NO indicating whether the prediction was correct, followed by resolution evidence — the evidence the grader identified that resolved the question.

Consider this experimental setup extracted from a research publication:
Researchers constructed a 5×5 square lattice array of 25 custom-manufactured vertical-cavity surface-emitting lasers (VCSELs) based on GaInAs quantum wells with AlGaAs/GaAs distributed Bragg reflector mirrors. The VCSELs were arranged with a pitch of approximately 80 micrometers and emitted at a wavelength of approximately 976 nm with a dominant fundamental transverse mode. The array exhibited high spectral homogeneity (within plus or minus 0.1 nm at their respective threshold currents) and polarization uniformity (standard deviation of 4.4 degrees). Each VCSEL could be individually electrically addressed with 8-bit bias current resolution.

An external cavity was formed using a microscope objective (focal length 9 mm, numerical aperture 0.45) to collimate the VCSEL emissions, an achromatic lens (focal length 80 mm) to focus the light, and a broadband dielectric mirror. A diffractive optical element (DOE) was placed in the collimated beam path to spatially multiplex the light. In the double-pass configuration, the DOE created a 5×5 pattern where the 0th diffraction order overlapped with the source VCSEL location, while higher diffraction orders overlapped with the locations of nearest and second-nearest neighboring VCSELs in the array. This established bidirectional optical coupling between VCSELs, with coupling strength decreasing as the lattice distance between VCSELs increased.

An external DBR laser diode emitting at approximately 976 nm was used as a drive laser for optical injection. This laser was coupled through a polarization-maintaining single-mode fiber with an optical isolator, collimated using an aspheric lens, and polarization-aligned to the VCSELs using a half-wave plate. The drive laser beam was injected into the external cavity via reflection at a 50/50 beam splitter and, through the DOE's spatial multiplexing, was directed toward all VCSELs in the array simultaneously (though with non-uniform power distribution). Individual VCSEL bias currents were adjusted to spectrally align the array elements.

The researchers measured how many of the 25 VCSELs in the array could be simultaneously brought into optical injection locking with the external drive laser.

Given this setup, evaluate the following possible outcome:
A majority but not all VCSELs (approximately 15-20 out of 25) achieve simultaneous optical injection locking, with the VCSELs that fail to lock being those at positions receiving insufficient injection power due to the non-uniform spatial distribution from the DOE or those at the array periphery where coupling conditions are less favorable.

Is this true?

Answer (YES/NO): NO